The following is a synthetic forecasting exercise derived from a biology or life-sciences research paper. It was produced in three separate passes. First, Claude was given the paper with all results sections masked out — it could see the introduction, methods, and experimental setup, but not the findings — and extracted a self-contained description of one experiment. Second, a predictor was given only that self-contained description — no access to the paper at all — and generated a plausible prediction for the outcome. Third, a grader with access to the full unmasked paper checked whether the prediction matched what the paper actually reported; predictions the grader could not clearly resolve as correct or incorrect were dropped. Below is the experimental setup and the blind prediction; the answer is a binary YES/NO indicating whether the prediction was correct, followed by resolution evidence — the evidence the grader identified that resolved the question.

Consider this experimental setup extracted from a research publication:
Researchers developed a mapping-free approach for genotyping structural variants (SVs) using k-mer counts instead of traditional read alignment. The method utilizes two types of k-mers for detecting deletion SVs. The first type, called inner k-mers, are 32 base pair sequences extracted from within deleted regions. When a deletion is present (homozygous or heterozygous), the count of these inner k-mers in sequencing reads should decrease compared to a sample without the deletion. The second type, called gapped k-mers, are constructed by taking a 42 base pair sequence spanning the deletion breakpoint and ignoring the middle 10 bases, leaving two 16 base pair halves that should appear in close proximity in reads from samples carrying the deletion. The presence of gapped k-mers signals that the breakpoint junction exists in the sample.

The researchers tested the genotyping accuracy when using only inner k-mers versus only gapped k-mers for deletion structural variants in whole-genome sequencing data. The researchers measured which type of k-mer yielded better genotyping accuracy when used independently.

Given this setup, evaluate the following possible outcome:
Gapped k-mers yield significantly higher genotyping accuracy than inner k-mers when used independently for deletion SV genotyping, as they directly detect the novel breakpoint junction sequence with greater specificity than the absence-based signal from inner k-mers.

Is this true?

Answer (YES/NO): YES